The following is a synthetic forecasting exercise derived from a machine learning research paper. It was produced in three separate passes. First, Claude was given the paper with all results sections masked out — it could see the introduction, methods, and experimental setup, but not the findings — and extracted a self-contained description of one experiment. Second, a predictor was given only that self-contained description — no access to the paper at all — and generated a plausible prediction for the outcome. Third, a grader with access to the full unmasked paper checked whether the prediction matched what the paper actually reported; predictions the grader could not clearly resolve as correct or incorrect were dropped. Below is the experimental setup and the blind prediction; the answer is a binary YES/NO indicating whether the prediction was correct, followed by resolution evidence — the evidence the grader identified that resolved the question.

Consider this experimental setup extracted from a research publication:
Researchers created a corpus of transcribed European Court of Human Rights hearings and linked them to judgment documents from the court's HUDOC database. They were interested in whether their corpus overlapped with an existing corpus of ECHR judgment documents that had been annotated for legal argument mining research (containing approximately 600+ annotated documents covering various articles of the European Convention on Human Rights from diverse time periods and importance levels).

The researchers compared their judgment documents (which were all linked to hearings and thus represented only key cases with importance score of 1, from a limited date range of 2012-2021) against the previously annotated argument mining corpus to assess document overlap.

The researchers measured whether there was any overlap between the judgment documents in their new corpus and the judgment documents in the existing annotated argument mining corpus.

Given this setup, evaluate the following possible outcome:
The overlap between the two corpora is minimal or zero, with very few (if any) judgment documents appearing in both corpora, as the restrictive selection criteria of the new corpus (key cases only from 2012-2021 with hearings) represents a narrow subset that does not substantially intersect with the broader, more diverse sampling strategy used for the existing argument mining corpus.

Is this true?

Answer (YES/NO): YES